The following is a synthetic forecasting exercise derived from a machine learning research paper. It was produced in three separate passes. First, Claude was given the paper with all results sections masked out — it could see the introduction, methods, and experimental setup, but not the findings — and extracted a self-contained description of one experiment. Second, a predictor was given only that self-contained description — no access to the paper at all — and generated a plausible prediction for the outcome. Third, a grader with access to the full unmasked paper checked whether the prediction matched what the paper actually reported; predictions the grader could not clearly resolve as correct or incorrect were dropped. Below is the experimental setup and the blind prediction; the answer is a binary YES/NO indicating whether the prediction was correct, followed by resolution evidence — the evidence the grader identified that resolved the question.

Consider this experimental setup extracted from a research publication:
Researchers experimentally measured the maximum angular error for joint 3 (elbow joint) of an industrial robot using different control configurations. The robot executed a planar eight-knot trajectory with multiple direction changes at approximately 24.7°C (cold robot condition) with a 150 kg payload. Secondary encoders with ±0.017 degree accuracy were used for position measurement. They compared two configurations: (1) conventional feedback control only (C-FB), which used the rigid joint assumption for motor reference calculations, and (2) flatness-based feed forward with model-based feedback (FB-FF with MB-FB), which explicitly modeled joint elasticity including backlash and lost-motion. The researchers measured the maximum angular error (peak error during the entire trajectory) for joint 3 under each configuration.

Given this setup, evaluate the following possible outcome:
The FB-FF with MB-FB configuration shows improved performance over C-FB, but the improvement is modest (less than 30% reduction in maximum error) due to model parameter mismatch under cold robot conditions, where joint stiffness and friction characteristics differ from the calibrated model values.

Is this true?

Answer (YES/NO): NO